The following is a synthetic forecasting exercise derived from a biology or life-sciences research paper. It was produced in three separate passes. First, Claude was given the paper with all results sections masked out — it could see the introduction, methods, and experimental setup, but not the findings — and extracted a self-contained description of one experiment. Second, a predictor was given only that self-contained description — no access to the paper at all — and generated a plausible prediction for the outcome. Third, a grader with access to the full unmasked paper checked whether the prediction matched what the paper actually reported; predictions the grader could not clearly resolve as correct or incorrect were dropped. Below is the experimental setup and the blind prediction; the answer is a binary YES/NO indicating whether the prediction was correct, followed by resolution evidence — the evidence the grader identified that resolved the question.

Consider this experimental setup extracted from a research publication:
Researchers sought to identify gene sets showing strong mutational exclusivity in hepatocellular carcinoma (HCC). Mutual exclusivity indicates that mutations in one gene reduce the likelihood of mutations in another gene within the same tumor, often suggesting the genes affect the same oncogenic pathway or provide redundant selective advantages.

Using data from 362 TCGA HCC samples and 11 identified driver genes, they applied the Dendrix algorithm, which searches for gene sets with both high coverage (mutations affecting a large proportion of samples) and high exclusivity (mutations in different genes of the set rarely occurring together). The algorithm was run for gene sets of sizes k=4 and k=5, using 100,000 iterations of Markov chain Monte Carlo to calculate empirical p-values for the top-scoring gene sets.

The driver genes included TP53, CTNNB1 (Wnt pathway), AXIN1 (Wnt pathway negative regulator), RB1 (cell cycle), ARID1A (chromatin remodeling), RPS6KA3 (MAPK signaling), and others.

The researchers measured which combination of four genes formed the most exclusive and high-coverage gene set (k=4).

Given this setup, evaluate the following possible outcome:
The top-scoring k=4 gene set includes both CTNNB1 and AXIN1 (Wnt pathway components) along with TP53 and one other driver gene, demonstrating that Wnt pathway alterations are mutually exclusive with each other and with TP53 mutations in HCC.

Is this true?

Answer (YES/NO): YES